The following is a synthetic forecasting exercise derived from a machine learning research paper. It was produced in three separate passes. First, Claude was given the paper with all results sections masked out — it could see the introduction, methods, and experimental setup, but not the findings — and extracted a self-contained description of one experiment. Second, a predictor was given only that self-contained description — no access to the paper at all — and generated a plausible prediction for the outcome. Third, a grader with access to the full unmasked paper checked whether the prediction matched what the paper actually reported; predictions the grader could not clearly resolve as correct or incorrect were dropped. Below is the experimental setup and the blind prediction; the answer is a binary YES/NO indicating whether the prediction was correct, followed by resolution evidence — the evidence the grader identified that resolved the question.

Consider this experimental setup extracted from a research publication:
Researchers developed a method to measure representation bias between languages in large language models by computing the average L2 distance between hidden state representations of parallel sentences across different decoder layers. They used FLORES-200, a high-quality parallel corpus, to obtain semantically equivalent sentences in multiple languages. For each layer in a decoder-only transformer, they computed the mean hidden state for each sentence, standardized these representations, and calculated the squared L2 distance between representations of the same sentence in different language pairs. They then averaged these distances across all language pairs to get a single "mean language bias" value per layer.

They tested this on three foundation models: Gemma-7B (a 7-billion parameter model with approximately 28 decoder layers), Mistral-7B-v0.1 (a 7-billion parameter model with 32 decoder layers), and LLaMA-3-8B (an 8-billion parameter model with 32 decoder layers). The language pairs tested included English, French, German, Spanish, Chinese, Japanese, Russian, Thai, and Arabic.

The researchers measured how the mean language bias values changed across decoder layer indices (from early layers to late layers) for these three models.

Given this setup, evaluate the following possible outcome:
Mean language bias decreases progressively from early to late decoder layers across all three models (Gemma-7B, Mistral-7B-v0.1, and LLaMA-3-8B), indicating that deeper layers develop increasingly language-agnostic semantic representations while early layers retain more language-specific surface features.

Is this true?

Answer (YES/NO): NO